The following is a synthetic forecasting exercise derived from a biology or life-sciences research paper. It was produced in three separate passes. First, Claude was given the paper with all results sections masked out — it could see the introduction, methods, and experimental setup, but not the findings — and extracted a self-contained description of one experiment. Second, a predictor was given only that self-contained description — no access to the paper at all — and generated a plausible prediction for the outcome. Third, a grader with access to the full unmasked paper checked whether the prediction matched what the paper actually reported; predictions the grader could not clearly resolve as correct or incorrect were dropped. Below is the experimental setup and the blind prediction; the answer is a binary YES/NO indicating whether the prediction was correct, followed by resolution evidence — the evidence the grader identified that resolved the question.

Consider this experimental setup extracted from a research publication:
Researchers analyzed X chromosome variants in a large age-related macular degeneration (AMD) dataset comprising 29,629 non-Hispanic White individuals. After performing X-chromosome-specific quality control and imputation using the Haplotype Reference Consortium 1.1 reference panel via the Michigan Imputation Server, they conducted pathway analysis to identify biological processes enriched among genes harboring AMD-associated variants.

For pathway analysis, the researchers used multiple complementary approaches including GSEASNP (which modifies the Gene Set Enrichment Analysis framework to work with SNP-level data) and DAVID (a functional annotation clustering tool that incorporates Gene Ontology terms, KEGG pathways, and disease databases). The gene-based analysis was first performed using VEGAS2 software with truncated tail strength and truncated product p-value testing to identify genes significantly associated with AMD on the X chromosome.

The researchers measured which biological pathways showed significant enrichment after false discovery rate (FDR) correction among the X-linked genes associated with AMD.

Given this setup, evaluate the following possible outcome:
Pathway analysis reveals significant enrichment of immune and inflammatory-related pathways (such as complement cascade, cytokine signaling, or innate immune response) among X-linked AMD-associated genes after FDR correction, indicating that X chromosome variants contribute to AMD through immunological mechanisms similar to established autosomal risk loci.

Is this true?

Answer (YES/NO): NO